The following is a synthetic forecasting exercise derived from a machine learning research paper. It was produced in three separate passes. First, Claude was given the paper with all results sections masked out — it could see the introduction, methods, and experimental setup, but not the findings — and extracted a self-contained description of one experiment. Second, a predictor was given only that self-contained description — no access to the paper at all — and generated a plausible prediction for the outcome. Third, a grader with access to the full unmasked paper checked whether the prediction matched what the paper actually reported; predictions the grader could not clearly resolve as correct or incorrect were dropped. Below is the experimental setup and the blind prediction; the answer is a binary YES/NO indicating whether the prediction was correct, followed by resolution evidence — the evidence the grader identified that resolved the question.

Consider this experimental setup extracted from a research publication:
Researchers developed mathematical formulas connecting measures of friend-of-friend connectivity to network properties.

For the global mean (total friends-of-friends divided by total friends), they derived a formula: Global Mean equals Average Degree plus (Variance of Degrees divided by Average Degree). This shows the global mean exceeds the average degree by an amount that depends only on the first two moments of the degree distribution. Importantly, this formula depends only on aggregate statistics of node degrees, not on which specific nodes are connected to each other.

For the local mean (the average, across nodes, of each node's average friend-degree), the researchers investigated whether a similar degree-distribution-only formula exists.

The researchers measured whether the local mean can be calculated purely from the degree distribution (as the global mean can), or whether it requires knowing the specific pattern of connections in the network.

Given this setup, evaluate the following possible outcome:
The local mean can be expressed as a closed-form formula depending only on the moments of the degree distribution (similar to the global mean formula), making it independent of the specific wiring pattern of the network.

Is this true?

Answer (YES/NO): NO